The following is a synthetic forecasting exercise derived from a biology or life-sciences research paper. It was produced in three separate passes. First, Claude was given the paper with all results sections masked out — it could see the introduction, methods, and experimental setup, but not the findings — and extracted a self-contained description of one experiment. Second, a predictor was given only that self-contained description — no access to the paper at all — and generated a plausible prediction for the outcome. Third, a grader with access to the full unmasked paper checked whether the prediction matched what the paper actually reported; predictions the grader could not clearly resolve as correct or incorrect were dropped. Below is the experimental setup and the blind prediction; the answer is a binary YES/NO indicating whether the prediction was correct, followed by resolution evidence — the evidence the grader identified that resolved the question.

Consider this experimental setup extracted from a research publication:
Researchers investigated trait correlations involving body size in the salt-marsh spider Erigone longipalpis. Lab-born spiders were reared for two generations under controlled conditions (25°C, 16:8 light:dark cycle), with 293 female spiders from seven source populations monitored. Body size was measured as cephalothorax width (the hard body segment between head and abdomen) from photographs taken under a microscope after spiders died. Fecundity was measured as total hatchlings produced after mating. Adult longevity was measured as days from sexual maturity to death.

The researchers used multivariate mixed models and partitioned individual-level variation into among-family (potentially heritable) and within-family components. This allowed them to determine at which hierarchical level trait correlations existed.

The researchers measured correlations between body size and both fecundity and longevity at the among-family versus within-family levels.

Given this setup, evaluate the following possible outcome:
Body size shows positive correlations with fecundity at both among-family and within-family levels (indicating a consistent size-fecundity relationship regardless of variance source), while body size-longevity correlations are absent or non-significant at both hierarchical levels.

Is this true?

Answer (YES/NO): NO